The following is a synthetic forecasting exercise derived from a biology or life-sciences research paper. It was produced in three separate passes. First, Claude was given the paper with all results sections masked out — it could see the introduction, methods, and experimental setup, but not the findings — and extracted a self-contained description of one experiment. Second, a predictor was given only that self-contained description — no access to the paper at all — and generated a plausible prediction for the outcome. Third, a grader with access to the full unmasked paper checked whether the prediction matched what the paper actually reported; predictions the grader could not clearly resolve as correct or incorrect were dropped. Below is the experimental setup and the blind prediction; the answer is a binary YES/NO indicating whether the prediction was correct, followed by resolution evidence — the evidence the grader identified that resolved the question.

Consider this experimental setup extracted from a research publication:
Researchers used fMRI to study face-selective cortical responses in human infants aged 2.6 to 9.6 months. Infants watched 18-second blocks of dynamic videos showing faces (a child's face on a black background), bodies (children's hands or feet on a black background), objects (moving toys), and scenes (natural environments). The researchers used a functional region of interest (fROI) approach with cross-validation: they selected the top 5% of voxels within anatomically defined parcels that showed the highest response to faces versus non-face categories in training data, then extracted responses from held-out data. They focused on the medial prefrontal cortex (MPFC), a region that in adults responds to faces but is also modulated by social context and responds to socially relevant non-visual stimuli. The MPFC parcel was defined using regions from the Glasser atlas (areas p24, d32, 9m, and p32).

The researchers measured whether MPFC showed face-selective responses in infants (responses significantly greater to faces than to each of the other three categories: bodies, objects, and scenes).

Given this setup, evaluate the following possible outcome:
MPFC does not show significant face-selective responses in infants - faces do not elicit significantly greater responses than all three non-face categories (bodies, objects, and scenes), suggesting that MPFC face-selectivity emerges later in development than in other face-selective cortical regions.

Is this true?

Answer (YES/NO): NO